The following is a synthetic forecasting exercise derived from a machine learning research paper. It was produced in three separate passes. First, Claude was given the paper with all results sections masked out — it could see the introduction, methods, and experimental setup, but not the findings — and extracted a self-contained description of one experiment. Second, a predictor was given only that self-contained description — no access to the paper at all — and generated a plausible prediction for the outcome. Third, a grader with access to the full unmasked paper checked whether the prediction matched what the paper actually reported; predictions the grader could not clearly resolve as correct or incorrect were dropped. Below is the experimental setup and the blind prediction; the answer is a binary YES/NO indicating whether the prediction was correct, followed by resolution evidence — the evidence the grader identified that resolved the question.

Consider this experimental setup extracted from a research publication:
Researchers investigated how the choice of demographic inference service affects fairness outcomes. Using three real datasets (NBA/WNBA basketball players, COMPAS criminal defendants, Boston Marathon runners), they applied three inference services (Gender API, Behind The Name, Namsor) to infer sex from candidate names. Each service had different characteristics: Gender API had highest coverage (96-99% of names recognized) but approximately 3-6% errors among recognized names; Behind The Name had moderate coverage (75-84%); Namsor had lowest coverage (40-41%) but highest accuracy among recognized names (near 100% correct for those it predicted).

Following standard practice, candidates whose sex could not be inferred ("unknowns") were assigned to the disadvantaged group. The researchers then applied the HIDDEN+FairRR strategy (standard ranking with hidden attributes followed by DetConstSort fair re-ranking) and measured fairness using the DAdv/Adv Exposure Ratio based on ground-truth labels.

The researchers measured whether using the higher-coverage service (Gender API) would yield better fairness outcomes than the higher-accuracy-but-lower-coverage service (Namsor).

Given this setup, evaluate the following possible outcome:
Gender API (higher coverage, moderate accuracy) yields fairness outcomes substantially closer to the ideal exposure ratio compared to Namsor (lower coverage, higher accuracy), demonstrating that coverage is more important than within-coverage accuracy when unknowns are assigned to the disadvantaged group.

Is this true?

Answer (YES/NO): NO